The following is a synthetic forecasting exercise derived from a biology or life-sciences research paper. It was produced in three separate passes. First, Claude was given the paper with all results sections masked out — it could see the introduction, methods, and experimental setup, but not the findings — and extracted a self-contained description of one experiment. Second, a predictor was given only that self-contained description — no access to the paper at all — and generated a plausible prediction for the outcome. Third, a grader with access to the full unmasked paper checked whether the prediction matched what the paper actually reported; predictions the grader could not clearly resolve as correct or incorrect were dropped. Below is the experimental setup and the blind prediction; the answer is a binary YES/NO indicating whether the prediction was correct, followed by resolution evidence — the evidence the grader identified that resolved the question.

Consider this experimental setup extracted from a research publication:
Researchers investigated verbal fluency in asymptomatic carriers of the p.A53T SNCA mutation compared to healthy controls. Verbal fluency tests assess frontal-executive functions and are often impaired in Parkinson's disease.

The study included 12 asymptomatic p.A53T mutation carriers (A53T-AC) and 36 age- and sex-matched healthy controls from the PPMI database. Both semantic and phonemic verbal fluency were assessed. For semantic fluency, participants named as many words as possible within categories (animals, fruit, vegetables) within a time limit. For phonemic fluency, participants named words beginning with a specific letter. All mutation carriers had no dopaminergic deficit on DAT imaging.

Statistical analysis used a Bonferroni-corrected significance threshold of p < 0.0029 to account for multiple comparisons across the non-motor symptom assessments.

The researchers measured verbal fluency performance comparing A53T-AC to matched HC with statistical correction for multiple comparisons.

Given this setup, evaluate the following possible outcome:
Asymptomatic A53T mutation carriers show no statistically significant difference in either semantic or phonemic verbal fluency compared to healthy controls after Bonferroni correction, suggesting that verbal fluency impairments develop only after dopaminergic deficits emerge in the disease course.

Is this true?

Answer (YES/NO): NO